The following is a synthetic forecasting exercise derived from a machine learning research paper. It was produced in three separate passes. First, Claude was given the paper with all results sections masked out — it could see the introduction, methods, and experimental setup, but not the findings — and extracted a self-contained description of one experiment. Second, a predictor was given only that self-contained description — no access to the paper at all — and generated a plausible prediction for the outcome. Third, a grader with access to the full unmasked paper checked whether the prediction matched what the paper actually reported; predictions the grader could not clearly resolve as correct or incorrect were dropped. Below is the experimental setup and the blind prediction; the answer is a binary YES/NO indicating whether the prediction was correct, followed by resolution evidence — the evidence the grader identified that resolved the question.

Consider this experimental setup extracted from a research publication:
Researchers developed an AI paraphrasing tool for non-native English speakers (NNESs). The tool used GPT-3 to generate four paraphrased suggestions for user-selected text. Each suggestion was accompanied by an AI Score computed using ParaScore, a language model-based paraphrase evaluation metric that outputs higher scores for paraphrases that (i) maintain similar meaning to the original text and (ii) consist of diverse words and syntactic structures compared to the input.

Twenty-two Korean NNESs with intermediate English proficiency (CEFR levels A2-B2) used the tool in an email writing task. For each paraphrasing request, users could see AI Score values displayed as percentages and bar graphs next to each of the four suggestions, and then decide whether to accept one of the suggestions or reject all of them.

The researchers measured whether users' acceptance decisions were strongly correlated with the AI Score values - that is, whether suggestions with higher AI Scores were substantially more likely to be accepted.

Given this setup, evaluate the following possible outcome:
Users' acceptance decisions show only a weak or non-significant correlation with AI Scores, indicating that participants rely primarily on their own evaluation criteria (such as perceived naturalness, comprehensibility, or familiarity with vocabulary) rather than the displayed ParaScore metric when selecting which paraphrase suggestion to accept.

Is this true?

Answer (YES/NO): NO